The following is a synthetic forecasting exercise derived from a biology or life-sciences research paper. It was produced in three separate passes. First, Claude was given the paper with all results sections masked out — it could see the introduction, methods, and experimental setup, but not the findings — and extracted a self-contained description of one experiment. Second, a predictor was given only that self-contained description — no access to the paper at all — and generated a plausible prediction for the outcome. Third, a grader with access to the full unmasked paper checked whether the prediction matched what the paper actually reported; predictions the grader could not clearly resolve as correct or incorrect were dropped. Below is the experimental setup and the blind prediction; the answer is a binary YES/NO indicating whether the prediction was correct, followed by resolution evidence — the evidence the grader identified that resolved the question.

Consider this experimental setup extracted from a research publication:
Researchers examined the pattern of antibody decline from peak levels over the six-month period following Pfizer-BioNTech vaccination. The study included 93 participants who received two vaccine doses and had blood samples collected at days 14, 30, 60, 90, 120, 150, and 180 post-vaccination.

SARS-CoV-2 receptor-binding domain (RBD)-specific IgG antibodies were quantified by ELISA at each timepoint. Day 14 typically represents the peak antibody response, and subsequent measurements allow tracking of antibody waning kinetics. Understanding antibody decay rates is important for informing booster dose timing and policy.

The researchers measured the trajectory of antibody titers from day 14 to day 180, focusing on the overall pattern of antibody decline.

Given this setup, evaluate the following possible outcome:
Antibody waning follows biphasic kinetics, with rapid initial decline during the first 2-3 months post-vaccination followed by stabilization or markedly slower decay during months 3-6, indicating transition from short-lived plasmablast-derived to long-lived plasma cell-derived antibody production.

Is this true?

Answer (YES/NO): NO